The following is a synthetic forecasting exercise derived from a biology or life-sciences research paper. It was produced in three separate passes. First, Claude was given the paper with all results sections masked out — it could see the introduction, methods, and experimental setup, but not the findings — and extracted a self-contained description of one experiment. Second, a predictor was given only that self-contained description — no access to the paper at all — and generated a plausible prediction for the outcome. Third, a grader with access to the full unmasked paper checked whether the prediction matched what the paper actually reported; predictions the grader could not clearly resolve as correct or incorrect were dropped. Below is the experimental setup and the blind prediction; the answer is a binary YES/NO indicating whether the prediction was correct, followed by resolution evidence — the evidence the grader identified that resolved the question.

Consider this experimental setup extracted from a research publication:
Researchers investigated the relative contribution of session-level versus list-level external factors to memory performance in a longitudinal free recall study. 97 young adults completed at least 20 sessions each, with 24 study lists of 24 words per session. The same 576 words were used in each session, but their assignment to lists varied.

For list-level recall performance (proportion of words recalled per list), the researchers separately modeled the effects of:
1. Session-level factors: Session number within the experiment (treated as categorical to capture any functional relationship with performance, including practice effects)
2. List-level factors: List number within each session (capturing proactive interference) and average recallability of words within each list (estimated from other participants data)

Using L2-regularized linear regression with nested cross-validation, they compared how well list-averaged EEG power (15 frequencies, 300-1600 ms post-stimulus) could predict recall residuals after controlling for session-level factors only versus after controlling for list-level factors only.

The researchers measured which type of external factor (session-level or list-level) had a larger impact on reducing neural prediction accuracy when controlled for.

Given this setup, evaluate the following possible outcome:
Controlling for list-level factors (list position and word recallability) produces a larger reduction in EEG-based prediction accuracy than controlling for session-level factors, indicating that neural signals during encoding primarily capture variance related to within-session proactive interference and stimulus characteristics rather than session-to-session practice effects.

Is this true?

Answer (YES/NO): NO